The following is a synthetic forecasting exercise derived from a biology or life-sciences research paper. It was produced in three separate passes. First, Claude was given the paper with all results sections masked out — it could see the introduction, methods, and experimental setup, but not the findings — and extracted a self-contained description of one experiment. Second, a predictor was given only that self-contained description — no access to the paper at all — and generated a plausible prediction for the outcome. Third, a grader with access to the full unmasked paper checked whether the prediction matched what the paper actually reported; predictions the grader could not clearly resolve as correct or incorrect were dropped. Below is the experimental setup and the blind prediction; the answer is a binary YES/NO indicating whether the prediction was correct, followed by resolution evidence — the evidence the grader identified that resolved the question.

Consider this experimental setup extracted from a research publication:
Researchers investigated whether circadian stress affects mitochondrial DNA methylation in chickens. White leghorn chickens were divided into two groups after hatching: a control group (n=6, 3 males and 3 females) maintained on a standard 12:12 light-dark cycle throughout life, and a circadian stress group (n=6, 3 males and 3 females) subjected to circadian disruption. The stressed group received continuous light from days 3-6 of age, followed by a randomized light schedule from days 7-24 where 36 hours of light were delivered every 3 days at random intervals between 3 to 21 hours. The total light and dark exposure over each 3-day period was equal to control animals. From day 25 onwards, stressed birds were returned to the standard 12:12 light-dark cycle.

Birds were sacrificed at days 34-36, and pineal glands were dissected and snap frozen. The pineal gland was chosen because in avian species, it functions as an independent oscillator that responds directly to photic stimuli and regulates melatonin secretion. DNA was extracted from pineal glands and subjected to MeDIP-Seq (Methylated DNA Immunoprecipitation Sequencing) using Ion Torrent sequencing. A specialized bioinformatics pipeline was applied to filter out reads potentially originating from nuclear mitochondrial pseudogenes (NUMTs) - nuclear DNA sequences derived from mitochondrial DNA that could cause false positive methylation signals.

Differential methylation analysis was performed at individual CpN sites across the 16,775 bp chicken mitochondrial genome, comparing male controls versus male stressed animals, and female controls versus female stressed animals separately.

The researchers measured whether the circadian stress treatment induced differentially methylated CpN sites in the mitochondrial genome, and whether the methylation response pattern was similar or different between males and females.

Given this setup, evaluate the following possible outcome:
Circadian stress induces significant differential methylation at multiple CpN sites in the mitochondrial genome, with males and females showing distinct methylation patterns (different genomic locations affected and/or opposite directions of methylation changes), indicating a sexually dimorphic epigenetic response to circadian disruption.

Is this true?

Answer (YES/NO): YES